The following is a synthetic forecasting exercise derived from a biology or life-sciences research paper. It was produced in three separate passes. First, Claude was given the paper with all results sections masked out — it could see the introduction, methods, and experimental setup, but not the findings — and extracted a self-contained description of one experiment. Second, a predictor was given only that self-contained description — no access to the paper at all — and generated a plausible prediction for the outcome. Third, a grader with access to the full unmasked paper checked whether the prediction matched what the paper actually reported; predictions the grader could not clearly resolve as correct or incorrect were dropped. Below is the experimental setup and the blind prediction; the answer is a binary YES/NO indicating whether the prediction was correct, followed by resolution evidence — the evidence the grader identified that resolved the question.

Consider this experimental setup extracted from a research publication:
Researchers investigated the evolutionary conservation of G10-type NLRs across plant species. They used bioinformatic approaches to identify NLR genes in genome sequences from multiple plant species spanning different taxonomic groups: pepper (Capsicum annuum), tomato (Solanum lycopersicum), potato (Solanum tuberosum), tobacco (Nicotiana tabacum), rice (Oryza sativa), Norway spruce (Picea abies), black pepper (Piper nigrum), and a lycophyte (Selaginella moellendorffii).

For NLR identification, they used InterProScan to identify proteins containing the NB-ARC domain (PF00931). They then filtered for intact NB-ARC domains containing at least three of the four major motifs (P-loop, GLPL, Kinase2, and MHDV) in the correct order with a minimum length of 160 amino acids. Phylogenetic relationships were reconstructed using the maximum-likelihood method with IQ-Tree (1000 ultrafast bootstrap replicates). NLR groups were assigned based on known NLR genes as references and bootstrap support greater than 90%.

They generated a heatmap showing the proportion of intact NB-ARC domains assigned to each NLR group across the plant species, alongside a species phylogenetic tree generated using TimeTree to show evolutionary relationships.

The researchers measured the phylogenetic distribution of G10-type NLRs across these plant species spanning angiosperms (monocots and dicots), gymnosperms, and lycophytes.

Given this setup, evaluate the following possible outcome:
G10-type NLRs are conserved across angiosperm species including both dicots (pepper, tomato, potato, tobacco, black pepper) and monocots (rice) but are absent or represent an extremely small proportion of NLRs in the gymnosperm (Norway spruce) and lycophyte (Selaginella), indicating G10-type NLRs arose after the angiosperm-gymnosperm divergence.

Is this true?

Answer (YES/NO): NO